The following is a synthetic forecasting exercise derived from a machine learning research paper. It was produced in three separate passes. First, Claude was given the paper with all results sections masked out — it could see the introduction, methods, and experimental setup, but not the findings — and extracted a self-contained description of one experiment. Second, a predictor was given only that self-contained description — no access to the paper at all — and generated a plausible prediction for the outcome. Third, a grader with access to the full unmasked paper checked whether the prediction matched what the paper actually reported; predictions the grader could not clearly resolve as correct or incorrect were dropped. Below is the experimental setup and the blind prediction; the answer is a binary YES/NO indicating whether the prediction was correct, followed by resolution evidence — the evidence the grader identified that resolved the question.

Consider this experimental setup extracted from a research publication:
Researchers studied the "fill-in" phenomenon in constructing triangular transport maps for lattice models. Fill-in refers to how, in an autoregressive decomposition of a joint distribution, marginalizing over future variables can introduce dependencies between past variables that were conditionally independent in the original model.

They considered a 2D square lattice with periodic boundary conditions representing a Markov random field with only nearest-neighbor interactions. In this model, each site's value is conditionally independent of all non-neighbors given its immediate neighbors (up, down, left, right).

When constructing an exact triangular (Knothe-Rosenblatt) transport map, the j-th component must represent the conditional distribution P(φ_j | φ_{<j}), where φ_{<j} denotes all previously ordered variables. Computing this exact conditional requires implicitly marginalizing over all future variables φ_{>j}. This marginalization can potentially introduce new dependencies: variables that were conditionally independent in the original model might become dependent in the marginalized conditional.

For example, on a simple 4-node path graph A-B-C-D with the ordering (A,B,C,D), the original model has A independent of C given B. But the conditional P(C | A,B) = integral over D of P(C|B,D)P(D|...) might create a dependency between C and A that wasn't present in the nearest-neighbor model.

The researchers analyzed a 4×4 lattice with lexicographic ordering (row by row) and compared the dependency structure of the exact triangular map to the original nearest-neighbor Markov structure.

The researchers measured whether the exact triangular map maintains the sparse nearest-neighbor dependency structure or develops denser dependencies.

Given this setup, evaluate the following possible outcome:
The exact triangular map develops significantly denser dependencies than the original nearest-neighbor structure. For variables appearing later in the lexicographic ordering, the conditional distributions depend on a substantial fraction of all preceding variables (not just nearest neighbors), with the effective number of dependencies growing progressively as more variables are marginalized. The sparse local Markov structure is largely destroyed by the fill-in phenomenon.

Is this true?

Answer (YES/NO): YES